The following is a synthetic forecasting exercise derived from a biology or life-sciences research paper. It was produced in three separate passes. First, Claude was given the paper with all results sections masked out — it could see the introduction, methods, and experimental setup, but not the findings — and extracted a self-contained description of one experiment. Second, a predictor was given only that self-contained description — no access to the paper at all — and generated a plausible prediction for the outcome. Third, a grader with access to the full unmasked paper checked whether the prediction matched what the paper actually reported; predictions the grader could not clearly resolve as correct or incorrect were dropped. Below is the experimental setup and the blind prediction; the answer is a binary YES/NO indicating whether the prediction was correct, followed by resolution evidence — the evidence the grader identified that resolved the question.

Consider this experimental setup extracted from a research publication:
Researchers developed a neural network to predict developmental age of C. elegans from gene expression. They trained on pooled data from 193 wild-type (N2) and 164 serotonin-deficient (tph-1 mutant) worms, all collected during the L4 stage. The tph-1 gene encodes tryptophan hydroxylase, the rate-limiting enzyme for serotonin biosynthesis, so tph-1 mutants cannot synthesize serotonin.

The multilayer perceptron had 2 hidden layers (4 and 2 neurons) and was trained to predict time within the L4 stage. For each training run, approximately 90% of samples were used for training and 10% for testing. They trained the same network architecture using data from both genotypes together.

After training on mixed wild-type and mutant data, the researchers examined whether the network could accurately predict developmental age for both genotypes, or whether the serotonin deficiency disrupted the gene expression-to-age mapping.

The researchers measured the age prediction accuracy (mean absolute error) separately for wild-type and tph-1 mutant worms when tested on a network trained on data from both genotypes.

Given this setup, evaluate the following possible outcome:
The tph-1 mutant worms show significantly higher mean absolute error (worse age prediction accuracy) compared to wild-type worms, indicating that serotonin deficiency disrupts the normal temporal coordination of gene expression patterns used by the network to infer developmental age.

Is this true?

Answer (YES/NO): NO